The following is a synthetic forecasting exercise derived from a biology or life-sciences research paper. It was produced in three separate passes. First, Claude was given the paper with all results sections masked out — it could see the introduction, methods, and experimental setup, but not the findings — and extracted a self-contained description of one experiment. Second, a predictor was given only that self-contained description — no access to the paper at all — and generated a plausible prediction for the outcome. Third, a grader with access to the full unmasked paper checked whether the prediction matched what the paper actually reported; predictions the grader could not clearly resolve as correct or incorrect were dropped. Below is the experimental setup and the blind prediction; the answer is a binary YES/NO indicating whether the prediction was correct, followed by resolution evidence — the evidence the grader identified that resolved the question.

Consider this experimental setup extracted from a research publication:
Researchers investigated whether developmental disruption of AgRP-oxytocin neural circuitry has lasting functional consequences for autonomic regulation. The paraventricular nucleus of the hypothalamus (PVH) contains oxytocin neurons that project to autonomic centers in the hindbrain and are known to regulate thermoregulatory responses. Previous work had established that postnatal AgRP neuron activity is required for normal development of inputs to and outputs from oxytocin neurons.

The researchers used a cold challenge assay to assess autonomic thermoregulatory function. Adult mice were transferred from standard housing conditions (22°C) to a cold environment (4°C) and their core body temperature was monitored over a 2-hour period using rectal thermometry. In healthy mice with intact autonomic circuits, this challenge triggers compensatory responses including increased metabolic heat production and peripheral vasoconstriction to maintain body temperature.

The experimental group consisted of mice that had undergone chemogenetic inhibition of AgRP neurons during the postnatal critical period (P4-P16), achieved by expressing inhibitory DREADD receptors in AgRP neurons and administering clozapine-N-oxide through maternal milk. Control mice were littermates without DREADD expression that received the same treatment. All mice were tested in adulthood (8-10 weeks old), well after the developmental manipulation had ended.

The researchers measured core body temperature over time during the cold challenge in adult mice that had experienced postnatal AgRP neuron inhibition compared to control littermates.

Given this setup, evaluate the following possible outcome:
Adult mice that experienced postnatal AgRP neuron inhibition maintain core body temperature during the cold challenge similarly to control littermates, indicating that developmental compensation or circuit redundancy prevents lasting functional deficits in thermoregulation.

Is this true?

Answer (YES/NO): NO